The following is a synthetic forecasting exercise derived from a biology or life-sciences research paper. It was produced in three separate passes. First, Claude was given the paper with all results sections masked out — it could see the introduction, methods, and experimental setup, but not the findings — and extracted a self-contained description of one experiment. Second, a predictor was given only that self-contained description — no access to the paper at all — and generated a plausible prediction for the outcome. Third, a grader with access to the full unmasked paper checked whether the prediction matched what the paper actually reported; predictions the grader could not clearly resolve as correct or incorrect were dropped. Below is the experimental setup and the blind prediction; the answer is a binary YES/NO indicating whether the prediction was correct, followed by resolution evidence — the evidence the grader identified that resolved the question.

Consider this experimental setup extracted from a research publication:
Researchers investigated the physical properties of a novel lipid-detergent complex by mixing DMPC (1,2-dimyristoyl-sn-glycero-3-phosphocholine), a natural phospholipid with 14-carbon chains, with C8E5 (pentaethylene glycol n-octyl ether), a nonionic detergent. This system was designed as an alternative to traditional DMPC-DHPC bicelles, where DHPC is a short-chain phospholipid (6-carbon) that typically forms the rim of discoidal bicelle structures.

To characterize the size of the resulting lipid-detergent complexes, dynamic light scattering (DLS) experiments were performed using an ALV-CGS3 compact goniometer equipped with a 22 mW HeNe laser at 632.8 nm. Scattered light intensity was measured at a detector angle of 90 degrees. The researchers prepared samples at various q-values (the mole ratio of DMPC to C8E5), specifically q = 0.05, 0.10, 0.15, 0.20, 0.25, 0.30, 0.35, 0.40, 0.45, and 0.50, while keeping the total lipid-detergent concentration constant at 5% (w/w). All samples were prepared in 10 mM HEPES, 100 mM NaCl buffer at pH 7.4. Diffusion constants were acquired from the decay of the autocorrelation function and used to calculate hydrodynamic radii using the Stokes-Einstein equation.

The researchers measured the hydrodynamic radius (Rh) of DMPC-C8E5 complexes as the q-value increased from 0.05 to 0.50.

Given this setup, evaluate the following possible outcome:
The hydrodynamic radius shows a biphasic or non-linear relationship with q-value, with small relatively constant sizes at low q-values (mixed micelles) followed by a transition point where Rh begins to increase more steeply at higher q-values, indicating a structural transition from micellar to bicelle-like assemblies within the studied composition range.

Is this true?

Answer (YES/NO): NO